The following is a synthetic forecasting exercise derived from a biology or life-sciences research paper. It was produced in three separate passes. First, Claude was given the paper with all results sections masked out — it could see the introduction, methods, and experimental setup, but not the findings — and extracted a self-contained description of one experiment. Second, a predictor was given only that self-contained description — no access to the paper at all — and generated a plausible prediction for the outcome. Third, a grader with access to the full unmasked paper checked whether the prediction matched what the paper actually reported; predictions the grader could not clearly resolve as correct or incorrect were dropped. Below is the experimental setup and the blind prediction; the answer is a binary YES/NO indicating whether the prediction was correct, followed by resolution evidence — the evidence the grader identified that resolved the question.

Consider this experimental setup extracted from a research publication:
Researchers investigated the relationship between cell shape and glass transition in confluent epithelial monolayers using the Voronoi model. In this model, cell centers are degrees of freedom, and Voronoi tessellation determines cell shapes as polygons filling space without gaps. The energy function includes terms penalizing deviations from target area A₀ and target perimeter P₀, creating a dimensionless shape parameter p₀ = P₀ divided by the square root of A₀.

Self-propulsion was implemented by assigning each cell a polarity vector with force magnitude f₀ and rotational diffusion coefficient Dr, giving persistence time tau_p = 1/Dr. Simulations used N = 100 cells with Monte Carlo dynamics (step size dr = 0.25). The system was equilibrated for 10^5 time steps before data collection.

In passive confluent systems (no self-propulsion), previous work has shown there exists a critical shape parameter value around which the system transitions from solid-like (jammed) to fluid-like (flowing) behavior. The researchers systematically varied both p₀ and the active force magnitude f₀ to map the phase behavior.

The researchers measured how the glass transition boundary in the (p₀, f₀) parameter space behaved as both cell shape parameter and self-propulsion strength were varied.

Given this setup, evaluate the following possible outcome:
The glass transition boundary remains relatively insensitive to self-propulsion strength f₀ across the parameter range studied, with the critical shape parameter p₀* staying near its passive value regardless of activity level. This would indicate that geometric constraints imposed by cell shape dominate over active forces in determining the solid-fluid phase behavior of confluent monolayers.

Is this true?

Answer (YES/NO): NO